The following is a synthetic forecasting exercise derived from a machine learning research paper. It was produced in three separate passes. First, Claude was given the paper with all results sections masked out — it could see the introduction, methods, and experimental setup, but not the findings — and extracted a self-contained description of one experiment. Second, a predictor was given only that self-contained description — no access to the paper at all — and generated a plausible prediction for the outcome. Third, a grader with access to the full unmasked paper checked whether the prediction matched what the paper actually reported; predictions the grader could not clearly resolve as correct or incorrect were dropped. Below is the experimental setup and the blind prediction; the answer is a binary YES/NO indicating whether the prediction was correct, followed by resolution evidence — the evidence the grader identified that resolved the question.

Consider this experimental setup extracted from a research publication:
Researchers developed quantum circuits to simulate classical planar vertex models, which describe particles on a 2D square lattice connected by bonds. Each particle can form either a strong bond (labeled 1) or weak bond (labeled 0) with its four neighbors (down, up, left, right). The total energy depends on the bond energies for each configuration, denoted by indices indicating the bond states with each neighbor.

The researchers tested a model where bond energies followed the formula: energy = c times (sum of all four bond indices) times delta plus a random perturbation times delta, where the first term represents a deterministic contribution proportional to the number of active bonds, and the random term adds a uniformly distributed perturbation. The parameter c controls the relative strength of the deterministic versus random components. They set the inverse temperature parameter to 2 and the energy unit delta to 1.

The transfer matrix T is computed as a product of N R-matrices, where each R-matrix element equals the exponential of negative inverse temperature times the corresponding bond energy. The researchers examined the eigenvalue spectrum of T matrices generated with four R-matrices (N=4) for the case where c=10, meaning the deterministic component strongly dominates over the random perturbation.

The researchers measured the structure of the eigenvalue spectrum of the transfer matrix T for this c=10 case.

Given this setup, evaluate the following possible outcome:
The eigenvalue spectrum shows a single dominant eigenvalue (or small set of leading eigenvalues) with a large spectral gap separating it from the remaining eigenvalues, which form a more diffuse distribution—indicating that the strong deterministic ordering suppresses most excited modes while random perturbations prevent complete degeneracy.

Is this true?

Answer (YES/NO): NO